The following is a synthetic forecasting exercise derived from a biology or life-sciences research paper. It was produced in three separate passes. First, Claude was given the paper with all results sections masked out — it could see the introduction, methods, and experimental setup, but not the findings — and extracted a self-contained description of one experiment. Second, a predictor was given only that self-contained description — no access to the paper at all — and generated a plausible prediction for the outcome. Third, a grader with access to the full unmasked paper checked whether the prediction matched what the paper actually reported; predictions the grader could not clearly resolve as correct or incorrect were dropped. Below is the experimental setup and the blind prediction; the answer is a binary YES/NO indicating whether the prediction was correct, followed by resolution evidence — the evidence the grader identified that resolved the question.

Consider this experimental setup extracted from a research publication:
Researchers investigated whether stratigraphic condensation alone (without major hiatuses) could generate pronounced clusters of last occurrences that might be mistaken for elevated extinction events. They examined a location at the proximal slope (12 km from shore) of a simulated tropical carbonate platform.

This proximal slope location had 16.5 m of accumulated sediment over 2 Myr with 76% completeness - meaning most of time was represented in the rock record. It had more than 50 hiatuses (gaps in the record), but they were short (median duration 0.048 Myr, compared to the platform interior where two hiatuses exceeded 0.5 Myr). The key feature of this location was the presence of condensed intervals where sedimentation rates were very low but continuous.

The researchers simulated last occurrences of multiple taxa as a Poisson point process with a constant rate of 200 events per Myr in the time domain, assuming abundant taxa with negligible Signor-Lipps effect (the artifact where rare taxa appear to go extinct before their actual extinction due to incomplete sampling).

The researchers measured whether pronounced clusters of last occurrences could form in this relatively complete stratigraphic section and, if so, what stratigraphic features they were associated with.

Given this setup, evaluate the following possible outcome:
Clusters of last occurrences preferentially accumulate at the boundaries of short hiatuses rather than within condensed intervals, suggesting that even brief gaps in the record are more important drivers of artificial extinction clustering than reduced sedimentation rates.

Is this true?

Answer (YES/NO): NO